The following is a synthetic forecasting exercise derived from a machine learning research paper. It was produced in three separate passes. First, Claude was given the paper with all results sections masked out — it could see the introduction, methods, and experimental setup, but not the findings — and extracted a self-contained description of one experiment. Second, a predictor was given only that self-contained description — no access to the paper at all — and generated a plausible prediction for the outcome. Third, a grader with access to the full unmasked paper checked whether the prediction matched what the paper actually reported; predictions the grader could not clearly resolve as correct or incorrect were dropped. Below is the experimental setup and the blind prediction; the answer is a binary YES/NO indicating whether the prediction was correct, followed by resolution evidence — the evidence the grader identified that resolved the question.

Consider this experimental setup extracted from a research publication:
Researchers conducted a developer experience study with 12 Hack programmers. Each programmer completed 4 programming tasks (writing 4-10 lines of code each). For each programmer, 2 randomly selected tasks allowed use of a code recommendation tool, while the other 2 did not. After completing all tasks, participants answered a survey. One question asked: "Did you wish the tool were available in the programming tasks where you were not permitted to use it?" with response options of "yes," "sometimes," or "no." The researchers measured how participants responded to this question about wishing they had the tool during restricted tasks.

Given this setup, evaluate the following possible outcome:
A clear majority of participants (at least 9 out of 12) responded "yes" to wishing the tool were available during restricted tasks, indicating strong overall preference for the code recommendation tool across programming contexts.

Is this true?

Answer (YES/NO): NO